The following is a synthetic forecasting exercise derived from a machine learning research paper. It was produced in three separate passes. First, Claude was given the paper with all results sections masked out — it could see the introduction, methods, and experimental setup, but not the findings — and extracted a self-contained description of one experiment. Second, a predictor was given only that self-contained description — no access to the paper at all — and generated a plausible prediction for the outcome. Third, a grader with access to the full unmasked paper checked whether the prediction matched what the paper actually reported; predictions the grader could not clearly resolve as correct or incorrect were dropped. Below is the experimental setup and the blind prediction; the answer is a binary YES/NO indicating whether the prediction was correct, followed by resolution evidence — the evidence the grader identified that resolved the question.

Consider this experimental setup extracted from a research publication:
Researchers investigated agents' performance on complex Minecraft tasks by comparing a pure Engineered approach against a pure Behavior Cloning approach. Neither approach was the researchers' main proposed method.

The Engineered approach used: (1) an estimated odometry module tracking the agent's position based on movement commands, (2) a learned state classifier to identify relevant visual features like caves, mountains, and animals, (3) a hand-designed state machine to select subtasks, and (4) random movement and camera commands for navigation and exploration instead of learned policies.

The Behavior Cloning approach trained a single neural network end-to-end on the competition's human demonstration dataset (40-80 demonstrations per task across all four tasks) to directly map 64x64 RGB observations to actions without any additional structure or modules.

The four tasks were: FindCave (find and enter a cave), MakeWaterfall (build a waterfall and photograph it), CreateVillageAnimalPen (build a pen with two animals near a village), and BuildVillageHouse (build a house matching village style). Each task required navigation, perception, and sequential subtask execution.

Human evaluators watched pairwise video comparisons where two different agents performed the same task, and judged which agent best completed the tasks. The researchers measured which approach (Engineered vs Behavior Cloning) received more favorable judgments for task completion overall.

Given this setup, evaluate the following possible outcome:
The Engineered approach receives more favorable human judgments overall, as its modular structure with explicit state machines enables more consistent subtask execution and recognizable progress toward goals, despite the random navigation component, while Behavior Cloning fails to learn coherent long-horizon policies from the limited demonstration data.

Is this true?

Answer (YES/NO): YES